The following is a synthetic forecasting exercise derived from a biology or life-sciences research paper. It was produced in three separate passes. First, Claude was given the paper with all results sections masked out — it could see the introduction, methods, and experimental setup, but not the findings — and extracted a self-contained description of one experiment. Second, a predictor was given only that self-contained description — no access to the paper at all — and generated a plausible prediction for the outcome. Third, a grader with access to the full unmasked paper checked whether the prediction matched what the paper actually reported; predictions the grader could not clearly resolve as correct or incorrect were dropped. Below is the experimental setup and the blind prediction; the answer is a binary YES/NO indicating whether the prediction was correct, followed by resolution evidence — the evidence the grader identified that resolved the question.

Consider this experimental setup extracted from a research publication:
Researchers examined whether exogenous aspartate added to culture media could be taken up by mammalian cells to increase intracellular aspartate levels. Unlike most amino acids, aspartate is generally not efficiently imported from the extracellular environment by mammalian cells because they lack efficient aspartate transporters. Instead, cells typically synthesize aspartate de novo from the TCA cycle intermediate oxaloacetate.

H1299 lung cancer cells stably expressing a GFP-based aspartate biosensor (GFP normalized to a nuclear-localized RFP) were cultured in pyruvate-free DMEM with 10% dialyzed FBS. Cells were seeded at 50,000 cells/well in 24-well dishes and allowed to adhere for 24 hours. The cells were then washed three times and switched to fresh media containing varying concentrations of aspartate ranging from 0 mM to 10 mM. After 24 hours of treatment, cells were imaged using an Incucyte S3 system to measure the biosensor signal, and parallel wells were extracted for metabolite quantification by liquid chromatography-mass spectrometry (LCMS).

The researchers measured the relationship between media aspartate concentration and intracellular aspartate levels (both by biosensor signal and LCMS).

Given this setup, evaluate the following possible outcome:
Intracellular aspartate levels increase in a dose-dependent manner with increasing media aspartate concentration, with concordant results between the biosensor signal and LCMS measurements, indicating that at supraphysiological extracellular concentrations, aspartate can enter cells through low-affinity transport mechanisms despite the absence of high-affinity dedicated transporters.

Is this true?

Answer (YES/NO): NO